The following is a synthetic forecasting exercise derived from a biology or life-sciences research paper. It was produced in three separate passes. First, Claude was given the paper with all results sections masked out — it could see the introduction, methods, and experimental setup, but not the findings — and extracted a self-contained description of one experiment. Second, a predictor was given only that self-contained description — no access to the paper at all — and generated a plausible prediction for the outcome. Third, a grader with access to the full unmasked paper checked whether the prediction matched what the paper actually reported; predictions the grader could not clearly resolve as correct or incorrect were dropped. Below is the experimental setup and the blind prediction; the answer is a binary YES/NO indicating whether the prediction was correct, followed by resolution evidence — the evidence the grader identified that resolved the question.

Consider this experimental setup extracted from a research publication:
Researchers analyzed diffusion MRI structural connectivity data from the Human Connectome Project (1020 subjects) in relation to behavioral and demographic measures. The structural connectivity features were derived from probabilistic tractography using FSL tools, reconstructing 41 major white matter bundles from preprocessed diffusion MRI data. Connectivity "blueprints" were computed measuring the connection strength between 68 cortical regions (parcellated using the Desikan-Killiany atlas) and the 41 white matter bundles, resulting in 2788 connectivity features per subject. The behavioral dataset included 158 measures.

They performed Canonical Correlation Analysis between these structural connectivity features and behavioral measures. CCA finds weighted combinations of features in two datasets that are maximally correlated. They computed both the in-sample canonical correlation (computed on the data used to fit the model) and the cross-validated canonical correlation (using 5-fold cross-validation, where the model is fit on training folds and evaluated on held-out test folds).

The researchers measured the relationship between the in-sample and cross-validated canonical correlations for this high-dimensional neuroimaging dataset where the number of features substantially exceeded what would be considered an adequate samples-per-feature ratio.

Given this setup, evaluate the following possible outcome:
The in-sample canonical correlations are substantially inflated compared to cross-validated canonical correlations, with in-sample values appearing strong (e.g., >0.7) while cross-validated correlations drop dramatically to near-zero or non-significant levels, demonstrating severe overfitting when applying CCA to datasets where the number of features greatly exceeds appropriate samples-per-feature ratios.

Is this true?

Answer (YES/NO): NO